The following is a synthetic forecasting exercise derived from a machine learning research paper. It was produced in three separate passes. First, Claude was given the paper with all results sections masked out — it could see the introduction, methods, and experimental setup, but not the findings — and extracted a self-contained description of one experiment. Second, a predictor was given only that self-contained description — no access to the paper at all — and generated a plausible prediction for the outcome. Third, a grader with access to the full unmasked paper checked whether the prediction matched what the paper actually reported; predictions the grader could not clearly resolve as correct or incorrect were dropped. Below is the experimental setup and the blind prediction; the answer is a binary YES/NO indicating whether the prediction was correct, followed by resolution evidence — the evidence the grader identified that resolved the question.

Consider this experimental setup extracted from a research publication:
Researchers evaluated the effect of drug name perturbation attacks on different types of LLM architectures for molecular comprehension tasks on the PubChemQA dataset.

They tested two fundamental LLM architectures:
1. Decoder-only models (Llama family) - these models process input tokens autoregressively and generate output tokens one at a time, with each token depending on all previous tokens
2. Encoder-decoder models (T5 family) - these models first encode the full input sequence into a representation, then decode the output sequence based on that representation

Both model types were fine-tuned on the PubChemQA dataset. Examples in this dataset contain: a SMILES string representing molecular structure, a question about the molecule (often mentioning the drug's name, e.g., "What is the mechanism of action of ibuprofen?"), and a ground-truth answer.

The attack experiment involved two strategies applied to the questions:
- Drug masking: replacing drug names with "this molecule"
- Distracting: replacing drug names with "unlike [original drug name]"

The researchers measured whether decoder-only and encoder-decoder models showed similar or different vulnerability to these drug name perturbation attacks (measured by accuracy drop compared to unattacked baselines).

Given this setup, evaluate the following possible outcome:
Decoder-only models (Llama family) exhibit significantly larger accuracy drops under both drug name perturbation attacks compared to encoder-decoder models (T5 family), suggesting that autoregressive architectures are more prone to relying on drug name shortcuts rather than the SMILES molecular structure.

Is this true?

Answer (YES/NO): NO